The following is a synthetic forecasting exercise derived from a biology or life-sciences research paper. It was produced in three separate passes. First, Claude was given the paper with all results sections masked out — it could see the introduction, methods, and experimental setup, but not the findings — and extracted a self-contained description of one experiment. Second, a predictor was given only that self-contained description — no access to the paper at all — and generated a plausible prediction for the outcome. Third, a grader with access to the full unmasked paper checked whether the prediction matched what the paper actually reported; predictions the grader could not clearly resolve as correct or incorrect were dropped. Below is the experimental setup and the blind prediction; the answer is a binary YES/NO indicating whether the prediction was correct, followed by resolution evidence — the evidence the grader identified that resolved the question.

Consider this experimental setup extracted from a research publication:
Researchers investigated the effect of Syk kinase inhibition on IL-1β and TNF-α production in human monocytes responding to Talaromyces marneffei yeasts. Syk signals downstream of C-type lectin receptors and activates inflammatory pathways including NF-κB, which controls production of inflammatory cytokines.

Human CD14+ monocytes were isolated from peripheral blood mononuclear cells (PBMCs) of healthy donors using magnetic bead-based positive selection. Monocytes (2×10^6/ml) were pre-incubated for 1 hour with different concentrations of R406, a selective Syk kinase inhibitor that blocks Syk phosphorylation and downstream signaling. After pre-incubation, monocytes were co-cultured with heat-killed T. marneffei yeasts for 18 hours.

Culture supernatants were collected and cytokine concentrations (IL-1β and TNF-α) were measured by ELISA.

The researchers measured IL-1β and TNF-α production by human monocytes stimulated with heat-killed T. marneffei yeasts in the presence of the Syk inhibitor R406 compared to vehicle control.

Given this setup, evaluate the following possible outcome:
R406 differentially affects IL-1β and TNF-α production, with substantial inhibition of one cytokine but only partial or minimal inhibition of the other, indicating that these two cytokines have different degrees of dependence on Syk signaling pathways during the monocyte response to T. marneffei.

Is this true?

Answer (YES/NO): NO